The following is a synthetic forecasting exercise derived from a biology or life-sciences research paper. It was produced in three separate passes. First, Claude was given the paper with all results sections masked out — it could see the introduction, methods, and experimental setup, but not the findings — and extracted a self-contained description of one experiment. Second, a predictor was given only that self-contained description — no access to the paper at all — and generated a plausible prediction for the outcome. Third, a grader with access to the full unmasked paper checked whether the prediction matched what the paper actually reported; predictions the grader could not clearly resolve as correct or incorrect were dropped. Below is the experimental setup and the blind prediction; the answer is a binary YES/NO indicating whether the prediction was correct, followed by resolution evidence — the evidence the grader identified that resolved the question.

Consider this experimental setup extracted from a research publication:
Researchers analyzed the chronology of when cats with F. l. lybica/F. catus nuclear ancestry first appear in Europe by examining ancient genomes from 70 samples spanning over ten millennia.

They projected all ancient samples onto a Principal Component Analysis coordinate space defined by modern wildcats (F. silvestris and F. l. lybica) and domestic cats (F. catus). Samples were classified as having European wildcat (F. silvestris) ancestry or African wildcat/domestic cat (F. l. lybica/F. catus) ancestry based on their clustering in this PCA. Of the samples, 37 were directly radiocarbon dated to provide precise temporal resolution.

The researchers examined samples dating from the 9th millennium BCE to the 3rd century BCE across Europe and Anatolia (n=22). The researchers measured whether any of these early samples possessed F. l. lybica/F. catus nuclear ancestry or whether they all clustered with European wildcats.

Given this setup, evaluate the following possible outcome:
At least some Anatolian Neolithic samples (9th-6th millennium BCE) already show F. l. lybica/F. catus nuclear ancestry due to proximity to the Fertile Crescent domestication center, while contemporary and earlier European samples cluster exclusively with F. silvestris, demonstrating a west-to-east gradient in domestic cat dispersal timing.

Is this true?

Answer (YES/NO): NO